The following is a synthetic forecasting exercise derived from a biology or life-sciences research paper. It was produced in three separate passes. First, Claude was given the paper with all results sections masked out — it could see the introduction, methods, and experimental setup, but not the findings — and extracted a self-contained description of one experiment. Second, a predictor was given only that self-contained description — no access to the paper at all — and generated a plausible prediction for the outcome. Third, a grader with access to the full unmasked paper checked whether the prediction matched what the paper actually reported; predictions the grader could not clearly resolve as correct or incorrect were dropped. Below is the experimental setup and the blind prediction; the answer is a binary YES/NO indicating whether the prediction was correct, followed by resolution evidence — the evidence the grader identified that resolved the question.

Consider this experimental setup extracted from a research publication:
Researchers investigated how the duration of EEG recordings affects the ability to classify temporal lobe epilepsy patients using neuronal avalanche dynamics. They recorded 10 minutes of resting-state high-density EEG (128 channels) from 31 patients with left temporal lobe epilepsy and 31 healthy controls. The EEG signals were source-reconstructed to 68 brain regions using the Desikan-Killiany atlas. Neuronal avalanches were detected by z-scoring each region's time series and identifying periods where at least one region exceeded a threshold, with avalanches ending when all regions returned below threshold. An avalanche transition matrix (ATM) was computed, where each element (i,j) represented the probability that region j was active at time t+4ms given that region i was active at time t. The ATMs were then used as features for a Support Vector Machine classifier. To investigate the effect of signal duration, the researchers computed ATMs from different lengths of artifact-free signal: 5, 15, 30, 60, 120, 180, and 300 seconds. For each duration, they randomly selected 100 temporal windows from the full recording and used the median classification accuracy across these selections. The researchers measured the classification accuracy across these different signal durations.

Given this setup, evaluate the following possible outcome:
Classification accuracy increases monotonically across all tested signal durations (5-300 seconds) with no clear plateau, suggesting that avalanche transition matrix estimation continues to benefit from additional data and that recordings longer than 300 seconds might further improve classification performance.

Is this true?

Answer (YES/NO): NO